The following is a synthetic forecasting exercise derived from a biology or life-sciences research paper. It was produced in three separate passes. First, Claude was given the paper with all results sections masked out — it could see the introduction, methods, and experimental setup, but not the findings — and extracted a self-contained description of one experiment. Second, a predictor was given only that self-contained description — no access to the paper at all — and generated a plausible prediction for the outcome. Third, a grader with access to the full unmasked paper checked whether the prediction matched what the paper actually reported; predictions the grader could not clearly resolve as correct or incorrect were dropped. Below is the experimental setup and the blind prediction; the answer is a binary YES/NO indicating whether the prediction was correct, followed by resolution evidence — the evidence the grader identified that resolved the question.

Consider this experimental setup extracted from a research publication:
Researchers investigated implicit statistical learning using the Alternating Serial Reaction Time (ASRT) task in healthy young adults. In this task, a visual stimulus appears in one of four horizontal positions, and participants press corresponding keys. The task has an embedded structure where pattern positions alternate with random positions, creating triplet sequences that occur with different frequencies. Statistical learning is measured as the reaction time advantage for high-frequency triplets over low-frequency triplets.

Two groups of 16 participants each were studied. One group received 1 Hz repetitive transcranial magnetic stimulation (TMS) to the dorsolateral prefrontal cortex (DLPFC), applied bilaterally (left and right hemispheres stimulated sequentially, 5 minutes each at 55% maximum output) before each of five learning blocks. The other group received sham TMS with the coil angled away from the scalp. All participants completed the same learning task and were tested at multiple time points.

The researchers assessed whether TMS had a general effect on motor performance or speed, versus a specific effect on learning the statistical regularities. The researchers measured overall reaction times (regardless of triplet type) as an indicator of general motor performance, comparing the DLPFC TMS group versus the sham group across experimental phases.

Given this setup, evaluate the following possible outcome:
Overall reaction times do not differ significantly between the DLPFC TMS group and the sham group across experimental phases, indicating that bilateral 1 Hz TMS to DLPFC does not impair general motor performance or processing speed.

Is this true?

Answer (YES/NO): YES